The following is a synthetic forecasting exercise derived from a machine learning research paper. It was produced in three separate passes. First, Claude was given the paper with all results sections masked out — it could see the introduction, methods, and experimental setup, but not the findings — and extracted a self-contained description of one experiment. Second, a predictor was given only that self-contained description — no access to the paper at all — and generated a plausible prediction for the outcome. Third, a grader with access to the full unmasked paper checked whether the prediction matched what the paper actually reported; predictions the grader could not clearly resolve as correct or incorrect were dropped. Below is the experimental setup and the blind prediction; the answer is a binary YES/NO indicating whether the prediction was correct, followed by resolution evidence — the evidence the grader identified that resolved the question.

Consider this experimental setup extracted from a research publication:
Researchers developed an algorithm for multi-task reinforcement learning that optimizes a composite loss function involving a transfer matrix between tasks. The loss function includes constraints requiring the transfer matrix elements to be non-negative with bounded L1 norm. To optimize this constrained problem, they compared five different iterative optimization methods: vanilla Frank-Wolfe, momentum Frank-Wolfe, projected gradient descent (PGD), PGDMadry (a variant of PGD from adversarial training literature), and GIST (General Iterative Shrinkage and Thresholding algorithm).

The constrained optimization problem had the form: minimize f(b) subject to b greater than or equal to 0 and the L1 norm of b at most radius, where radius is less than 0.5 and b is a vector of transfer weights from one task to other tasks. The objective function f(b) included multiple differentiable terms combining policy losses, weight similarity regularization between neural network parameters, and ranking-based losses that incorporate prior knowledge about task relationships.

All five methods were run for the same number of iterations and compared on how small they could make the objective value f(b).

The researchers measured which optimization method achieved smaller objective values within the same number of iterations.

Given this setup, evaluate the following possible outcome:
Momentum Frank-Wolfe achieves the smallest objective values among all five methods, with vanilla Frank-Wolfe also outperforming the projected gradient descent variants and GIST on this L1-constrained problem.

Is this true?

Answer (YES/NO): NO